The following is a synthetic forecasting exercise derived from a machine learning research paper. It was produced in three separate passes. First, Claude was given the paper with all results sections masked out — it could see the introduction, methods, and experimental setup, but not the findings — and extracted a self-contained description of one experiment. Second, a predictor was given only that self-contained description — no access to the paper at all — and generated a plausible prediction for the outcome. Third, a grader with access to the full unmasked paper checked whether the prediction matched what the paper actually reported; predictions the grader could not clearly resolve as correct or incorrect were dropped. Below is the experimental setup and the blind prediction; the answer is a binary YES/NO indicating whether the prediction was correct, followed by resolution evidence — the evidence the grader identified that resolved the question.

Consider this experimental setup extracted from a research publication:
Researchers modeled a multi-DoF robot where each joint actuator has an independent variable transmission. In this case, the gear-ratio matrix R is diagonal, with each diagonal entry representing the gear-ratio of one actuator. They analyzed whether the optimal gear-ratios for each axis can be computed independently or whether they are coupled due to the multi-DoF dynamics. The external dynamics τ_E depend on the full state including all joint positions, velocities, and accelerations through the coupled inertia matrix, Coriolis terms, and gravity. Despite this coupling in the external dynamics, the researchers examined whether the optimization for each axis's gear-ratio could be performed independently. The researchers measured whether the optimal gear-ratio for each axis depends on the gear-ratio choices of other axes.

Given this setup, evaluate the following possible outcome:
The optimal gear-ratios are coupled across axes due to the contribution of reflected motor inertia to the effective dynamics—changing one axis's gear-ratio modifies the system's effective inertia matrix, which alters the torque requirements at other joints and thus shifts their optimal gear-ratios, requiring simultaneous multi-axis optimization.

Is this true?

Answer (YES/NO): NO